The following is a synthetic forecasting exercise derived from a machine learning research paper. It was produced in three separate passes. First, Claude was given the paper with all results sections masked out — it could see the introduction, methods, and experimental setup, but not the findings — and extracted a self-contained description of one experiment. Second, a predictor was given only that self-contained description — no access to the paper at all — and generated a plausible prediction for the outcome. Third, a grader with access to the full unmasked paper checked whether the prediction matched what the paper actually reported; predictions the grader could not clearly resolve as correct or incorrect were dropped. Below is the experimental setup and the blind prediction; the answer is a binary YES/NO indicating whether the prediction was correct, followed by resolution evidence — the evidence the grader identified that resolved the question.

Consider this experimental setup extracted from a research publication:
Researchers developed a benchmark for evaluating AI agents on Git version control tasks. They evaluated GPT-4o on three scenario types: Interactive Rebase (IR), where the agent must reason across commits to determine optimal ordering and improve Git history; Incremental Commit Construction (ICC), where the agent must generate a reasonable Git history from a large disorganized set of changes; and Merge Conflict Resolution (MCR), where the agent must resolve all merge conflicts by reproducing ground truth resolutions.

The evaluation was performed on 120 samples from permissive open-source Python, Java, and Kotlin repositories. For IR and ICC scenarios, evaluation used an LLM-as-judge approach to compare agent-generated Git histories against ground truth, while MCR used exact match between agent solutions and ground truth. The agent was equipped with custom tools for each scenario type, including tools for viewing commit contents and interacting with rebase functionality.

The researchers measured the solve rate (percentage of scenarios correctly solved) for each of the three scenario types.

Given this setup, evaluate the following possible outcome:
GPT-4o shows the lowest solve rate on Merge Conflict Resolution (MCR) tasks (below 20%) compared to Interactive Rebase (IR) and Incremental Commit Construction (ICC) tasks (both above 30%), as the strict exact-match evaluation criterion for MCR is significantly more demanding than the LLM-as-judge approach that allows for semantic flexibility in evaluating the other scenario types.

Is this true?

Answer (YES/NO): NO